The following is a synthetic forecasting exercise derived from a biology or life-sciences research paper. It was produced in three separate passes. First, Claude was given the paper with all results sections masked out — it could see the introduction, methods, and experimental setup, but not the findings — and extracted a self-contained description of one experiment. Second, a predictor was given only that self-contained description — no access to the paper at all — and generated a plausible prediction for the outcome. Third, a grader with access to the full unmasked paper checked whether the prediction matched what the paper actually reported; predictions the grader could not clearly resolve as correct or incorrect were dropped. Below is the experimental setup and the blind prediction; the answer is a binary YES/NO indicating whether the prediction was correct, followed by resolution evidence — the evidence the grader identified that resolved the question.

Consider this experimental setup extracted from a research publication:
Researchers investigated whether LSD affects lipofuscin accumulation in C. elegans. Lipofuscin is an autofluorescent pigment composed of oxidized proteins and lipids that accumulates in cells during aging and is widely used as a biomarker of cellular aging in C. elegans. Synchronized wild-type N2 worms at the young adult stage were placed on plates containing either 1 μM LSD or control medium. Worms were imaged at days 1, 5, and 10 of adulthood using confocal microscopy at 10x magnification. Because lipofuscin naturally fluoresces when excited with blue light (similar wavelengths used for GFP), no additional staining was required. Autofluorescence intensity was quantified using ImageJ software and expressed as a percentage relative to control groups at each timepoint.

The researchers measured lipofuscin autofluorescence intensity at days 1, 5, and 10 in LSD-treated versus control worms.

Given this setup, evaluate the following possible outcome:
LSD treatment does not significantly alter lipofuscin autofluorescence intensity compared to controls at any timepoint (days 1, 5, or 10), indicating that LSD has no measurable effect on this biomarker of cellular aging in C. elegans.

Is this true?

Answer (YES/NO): NO